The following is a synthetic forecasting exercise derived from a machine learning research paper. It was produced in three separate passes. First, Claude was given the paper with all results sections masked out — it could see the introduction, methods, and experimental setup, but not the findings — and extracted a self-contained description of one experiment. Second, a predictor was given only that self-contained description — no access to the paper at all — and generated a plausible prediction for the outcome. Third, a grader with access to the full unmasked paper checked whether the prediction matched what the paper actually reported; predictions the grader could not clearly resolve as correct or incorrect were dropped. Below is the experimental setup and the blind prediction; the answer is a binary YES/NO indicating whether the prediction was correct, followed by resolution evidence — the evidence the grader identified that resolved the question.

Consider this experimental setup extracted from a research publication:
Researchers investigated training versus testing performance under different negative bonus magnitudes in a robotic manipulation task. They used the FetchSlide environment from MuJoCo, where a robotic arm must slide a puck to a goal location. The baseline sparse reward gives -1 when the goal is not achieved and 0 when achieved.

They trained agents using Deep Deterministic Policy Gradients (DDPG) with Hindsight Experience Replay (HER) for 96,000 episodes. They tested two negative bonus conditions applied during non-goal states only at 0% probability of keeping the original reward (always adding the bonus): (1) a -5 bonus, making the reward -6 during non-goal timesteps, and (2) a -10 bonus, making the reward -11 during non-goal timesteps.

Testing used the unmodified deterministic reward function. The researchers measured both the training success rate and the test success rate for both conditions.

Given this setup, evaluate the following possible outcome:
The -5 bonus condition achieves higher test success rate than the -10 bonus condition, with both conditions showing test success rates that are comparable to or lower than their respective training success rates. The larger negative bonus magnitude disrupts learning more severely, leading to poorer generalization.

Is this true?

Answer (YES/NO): NO